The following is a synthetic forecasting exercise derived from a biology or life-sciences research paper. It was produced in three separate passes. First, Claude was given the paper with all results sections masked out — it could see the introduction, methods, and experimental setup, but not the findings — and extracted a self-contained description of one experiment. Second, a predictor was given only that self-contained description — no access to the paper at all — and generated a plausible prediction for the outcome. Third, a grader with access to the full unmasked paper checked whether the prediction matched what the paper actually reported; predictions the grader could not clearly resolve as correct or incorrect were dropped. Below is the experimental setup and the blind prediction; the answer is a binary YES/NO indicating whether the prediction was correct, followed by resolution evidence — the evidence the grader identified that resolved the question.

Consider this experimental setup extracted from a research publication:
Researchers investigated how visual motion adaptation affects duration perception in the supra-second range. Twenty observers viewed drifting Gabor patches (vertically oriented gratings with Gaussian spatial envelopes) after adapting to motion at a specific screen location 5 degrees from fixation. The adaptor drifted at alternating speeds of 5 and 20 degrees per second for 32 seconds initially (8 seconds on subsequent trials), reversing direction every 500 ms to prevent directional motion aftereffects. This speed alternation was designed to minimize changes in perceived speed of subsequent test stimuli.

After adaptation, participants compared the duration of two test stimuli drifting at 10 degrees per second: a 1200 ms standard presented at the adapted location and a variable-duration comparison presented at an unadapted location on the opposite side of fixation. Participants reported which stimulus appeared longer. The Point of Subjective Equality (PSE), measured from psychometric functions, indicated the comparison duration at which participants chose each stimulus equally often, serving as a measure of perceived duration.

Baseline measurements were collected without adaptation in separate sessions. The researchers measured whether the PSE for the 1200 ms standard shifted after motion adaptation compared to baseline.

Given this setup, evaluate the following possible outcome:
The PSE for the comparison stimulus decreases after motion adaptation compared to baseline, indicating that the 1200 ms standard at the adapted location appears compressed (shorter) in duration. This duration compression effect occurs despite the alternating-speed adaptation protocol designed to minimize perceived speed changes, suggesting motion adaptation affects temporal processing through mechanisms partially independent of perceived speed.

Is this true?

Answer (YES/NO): YES